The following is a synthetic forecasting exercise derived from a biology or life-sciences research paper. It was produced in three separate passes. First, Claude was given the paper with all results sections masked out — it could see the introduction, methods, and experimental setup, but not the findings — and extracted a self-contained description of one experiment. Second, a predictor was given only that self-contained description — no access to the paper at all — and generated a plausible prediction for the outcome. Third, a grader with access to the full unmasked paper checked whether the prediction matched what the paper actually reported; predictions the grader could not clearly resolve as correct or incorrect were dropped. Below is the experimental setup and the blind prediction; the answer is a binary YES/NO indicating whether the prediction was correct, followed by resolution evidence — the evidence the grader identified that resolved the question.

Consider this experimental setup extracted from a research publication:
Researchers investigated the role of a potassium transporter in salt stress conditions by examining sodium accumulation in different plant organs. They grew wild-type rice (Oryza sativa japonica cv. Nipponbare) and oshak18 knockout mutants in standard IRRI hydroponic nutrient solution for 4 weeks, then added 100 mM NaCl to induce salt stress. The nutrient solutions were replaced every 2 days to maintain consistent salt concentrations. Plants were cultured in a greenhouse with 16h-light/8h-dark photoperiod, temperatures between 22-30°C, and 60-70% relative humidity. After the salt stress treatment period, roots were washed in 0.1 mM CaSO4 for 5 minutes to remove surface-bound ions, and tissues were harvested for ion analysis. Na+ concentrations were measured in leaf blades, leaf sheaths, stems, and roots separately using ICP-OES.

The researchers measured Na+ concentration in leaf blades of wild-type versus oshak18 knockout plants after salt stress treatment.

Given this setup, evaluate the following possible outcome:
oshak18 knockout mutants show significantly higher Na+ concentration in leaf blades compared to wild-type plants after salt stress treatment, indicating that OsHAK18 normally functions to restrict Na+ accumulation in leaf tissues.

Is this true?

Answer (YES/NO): YES